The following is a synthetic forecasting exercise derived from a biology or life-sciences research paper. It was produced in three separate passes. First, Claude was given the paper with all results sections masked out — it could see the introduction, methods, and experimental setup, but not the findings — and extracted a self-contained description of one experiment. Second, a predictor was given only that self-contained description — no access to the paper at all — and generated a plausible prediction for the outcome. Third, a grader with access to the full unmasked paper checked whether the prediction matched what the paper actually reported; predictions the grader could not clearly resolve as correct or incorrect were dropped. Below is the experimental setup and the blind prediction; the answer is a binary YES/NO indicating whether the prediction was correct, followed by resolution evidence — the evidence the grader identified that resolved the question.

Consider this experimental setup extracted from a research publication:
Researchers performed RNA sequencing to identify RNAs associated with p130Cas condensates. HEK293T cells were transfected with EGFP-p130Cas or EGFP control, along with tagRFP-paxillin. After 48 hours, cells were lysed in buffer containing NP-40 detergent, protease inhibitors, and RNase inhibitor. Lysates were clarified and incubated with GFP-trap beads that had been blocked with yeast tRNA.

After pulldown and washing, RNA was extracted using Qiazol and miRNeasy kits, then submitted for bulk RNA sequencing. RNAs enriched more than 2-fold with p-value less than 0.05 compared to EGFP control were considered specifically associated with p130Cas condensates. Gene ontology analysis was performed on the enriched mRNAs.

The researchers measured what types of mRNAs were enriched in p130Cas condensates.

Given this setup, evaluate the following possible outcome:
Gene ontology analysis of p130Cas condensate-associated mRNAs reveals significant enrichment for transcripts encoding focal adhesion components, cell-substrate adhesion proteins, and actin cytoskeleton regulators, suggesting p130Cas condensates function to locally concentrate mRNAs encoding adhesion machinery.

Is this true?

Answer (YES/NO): NO